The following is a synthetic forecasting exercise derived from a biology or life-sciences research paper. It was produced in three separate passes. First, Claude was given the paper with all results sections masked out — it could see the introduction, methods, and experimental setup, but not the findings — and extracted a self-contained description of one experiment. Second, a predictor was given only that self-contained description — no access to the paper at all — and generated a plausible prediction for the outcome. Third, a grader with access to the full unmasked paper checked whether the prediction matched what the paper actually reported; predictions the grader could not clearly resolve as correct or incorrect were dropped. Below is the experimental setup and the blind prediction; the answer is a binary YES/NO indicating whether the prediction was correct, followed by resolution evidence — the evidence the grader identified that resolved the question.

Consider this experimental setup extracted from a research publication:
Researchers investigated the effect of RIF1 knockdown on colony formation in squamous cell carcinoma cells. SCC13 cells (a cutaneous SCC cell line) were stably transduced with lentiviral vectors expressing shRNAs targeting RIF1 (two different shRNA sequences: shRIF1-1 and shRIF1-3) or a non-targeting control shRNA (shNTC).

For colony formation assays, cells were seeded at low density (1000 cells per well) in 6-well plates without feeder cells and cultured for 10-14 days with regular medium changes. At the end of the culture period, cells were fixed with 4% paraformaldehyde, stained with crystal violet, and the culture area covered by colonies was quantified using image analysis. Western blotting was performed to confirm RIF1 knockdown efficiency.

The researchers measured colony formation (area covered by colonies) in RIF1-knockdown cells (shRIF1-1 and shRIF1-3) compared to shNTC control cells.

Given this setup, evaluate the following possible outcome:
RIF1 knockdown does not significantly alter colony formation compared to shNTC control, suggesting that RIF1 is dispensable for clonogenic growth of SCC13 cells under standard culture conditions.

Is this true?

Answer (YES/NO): NO